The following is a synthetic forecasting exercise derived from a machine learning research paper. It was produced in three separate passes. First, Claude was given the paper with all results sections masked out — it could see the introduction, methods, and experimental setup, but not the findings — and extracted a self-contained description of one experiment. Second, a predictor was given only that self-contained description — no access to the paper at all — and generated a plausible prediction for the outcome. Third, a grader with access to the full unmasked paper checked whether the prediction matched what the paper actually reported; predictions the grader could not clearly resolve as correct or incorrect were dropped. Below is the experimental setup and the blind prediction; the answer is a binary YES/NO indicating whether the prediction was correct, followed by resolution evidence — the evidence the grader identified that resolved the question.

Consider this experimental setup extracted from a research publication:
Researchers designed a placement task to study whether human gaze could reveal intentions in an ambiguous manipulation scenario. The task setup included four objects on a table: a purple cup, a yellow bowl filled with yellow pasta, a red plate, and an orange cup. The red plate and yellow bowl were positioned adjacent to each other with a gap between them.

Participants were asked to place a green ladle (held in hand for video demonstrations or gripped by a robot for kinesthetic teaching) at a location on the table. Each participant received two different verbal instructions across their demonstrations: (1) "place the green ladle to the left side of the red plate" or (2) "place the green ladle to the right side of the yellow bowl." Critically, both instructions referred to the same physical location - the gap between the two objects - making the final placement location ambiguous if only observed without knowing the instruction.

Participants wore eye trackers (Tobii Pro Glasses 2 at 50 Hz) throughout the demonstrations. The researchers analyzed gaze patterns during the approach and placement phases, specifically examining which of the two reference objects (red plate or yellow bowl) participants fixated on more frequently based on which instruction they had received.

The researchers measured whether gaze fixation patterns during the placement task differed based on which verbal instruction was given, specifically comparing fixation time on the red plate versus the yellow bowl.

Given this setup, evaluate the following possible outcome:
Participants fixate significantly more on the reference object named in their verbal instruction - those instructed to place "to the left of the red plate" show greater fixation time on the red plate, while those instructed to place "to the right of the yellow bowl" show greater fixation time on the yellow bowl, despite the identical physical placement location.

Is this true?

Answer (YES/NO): YES